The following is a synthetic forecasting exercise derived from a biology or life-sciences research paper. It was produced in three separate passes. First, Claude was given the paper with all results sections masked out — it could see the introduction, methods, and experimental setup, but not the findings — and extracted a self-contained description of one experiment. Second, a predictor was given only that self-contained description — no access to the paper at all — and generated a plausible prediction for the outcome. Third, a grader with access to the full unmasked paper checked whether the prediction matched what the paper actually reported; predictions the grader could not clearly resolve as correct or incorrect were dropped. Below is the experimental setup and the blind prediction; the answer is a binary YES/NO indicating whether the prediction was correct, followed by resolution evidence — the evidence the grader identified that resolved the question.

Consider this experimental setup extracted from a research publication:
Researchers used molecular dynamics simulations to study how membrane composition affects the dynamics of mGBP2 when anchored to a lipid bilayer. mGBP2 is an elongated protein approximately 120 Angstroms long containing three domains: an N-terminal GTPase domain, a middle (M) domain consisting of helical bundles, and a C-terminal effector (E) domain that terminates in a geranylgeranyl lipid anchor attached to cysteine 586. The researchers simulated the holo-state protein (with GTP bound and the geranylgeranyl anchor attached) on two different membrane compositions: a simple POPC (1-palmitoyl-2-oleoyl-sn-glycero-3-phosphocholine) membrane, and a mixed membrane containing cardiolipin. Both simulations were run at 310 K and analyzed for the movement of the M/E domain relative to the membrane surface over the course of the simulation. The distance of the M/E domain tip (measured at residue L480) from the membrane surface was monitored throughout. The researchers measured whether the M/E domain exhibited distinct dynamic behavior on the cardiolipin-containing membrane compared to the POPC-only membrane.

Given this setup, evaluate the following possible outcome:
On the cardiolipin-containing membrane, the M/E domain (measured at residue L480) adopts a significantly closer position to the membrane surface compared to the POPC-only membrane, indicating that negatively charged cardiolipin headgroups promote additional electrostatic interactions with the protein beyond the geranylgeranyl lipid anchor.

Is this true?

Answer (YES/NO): NO